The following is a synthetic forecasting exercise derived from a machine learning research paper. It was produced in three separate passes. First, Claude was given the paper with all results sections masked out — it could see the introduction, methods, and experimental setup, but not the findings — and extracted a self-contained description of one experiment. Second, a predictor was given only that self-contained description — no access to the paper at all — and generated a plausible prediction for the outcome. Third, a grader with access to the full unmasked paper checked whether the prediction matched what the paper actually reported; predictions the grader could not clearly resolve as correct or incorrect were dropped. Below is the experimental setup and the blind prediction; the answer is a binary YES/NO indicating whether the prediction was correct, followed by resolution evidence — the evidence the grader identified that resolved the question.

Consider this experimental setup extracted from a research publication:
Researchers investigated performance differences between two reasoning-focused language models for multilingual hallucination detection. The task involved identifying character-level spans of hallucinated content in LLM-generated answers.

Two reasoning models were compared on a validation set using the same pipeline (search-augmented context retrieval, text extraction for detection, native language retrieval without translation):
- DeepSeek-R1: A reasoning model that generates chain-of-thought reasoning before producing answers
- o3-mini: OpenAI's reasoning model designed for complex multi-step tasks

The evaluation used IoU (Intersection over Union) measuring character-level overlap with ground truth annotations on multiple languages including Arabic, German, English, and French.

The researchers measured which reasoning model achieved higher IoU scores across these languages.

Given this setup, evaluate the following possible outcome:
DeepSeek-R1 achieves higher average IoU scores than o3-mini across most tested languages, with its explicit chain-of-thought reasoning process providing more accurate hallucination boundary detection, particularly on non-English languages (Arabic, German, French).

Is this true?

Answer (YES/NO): NO